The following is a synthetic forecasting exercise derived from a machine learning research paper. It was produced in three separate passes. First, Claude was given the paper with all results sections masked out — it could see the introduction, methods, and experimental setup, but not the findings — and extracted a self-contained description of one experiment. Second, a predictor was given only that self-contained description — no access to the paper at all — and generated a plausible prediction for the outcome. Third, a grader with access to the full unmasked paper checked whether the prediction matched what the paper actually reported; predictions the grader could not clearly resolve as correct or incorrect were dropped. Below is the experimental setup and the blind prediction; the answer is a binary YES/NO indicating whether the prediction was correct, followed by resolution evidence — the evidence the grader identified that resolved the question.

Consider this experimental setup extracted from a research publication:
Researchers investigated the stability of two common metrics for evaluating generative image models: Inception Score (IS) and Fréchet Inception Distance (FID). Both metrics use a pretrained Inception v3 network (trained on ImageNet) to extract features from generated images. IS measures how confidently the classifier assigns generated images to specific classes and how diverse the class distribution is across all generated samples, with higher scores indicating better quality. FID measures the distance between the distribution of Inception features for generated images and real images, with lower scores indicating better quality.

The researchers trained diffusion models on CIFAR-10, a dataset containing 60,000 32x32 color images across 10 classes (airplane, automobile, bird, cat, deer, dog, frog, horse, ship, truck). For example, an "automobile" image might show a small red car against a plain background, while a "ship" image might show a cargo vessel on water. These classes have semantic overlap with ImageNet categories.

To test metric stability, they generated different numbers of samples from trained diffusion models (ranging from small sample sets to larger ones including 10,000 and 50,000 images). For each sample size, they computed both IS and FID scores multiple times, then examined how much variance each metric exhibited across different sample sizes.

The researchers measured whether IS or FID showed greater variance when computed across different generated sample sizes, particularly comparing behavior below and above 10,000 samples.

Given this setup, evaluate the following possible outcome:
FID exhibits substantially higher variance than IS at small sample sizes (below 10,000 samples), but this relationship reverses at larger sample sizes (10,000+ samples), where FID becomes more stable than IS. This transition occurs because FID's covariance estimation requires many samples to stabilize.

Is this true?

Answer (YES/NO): NO